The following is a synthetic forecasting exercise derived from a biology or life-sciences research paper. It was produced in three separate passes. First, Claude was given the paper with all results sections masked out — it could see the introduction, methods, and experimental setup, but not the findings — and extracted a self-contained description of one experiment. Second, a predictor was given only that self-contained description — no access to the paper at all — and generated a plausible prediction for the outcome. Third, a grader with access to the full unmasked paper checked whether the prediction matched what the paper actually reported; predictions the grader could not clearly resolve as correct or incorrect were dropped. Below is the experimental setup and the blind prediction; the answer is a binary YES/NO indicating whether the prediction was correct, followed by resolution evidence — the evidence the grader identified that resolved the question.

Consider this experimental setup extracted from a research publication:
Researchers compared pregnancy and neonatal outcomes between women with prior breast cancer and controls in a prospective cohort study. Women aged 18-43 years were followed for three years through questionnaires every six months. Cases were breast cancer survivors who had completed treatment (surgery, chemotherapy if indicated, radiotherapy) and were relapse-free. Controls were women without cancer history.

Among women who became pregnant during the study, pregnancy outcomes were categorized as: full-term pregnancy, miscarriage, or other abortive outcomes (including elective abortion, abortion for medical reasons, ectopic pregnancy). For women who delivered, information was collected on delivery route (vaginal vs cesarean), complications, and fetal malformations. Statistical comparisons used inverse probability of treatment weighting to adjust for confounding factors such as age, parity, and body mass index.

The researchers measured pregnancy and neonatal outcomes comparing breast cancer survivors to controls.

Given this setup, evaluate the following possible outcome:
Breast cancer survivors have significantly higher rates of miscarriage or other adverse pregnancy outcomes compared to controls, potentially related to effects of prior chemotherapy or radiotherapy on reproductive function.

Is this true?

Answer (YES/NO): NO